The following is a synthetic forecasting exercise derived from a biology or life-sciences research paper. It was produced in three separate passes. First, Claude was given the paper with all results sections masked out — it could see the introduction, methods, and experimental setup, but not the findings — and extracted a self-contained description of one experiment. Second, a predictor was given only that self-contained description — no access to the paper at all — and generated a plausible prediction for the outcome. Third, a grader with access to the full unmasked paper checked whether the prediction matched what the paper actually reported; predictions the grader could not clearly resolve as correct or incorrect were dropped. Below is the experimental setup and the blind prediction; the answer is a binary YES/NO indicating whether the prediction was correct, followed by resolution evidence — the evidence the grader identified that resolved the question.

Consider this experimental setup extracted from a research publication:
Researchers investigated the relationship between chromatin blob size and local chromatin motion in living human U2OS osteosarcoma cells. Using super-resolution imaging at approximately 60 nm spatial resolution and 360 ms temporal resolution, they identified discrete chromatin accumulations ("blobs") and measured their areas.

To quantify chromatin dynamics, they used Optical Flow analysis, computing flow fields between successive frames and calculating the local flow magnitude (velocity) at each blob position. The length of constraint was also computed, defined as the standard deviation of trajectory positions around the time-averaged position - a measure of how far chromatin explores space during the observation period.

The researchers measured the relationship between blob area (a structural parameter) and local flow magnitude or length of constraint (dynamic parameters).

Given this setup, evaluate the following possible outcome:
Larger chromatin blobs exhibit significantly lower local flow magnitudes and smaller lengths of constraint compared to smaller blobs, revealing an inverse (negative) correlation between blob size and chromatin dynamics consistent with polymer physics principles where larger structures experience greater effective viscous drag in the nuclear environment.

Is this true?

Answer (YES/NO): NO